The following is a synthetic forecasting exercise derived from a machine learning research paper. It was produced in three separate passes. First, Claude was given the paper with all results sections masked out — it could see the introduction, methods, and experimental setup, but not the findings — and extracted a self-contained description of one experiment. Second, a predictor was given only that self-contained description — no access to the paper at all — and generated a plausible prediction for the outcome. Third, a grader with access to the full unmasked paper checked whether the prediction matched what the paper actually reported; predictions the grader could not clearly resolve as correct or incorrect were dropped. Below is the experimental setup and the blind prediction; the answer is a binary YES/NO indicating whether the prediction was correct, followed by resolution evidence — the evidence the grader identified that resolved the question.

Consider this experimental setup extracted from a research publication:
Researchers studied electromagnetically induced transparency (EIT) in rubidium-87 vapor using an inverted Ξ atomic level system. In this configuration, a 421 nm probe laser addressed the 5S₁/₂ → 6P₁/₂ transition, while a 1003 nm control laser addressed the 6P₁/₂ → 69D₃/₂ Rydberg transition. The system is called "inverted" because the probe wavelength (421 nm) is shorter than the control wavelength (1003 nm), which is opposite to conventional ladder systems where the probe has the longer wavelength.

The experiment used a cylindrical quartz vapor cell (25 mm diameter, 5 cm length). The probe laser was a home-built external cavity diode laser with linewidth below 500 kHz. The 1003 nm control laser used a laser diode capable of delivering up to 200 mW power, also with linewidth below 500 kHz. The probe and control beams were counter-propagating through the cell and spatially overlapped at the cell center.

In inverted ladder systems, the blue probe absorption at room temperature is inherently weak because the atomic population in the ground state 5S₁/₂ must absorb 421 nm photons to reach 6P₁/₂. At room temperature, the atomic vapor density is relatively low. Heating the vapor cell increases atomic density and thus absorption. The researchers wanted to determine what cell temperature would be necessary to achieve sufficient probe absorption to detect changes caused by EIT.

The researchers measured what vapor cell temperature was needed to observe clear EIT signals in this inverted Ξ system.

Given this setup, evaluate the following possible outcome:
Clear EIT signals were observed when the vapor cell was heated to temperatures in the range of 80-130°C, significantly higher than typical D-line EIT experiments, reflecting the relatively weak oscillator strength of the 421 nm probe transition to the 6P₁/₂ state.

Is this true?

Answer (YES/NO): NO